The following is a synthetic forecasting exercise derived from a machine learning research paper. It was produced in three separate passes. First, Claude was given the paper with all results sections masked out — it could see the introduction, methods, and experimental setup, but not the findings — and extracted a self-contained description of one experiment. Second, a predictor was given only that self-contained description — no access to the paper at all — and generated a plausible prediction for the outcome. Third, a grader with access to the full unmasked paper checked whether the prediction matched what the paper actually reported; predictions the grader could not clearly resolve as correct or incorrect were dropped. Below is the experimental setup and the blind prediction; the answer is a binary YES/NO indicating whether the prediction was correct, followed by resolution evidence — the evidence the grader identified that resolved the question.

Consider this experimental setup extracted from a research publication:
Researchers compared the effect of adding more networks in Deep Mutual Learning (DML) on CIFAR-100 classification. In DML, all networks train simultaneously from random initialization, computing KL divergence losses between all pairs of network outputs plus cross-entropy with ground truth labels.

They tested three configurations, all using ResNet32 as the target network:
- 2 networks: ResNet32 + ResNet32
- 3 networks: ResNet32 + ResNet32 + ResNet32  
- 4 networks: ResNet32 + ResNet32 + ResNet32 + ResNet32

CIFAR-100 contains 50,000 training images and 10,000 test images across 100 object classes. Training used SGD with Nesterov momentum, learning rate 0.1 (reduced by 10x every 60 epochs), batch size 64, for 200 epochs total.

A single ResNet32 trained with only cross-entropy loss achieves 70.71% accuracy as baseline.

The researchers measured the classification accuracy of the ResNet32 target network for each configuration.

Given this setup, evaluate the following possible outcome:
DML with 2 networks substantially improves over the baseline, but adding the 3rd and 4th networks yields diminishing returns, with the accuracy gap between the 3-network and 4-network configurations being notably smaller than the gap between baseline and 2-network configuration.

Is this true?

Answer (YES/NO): NO